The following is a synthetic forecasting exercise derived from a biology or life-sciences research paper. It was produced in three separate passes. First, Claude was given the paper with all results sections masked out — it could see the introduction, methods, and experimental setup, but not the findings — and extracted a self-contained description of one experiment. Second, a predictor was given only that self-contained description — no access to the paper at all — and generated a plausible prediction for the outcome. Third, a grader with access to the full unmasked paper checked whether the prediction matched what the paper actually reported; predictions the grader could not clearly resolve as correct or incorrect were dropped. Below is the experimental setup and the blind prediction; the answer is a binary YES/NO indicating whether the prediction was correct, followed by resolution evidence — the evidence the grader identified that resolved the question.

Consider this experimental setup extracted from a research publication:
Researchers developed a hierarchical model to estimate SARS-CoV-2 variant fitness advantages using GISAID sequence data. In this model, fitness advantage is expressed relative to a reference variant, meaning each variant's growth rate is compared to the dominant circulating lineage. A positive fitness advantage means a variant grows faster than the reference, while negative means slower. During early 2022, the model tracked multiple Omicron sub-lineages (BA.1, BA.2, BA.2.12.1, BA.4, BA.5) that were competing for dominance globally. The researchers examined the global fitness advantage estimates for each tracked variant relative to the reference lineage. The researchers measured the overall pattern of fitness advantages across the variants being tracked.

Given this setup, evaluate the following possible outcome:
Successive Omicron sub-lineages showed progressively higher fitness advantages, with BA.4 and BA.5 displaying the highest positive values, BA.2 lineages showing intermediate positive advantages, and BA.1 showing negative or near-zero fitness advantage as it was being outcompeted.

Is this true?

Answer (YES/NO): YES